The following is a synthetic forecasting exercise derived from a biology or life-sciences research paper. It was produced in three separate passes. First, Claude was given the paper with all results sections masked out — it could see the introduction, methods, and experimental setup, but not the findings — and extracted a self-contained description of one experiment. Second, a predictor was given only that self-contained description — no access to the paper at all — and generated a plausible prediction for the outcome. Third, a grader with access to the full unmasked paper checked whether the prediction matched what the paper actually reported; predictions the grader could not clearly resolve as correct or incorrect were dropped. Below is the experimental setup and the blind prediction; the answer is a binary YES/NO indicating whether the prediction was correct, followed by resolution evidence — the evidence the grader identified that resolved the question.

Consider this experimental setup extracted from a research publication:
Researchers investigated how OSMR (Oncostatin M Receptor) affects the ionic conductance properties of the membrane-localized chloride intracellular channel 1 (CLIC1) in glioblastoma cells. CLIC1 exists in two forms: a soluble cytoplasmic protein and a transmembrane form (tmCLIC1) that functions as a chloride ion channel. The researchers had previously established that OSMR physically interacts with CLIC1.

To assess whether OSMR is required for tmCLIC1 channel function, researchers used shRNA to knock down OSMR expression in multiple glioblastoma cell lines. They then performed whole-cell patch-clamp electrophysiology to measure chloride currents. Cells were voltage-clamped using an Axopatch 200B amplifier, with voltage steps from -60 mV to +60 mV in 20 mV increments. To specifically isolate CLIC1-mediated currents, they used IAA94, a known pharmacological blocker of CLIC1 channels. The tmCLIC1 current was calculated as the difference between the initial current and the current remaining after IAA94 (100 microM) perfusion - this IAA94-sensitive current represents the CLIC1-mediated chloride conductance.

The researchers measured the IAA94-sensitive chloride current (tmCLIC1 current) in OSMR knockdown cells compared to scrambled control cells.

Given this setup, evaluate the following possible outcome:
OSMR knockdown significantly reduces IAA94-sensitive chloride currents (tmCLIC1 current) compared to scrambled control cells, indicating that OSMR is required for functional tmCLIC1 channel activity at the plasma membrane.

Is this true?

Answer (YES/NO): YES